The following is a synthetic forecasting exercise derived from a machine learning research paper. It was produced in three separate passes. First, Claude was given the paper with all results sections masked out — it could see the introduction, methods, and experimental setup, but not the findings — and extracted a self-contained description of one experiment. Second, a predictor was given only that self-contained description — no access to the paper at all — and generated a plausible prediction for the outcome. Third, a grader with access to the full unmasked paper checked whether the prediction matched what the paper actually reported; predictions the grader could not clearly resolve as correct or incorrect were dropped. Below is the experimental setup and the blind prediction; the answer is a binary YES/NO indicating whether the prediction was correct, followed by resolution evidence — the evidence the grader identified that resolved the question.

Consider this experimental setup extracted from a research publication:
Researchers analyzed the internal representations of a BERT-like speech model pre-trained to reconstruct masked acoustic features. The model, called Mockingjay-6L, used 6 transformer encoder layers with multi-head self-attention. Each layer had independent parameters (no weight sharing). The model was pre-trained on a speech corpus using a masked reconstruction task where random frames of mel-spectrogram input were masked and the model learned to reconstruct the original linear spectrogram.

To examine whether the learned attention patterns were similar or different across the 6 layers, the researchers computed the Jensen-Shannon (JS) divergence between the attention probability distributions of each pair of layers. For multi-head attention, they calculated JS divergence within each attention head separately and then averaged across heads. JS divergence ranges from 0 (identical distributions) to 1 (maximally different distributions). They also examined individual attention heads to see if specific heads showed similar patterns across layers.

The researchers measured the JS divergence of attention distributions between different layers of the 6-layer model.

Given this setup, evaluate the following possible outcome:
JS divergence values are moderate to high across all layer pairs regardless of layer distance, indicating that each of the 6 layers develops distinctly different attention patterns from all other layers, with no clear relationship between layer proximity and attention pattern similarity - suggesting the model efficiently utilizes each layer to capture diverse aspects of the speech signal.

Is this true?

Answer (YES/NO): NO